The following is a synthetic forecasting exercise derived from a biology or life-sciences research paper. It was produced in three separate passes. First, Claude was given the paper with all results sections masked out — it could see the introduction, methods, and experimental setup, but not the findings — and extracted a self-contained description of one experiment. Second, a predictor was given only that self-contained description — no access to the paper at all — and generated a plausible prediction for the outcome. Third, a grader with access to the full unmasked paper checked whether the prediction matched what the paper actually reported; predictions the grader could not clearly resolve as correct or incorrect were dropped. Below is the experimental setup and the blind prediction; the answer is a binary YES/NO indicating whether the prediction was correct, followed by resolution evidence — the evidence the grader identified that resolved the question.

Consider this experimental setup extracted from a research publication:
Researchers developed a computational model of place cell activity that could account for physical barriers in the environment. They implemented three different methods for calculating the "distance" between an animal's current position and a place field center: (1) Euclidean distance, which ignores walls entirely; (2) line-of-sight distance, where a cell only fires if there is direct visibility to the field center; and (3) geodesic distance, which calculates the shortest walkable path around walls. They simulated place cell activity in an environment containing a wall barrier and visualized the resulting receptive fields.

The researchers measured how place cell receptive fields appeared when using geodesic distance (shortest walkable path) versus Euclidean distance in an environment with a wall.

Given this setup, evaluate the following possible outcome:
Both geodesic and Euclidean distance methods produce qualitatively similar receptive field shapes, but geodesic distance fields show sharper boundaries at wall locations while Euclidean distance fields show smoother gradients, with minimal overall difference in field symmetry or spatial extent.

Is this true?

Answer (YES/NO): NO